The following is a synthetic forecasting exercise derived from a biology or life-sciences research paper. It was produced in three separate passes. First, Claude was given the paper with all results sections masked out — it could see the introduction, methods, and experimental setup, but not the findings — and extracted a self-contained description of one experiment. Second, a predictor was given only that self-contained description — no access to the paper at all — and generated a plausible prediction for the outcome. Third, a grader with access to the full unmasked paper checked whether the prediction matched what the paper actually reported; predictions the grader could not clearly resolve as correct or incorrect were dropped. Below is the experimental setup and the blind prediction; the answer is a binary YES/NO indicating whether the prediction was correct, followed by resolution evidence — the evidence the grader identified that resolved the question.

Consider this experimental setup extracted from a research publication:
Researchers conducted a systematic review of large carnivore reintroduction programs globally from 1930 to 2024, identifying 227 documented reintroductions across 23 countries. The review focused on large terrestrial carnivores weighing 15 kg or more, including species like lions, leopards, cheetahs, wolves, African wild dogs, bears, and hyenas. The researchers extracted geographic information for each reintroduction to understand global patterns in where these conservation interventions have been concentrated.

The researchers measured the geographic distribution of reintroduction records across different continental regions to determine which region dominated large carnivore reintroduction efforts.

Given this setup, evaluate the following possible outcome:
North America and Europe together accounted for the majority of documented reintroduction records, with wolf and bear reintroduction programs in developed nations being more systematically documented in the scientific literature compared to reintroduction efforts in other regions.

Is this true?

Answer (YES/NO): NO